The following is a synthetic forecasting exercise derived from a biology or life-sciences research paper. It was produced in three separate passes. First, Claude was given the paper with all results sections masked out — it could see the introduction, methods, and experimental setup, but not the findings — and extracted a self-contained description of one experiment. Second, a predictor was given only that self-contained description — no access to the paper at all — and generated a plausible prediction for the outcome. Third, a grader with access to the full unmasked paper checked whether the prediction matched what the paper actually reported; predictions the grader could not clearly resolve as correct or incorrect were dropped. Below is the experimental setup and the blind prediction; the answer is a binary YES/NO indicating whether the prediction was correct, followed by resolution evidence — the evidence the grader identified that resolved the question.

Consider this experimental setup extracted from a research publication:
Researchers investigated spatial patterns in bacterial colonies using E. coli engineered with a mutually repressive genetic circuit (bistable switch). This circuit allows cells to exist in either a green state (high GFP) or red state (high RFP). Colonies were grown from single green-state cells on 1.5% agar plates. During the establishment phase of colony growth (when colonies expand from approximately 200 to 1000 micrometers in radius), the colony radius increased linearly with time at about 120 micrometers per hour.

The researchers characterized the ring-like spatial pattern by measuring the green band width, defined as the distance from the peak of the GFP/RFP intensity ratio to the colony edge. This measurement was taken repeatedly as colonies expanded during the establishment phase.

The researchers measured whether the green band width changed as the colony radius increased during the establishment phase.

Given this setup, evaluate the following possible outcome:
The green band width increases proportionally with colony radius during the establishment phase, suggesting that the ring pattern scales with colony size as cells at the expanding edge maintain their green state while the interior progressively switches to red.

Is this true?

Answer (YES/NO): NO